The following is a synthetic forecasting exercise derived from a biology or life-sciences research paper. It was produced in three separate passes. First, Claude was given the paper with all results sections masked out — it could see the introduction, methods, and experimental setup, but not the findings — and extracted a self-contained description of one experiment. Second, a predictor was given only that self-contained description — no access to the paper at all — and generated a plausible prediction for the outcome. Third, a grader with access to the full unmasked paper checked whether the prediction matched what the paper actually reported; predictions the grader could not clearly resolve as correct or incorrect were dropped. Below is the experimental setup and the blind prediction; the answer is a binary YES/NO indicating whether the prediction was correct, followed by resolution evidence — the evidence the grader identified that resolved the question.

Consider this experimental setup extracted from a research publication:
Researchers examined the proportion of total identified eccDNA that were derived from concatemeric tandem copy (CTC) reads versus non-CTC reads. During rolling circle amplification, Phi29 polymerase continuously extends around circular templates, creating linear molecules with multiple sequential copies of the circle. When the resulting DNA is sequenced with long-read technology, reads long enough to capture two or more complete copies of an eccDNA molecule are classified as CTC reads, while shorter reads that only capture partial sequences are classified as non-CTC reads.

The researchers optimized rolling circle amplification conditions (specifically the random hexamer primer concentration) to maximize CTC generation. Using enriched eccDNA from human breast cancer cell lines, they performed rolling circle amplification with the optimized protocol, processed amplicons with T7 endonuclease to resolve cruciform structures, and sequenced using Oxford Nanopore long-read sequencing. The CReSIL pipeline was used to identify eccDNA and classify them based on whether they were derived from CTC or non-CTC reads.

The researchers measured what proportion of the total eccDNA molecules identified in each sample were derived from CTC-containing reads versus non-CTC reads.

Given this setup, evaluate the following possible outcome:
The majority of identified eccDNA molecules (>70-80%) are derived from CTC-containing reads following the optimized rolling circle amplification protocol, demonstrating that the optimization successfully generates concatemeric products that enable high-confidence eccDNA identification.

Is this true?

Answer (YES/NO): NO